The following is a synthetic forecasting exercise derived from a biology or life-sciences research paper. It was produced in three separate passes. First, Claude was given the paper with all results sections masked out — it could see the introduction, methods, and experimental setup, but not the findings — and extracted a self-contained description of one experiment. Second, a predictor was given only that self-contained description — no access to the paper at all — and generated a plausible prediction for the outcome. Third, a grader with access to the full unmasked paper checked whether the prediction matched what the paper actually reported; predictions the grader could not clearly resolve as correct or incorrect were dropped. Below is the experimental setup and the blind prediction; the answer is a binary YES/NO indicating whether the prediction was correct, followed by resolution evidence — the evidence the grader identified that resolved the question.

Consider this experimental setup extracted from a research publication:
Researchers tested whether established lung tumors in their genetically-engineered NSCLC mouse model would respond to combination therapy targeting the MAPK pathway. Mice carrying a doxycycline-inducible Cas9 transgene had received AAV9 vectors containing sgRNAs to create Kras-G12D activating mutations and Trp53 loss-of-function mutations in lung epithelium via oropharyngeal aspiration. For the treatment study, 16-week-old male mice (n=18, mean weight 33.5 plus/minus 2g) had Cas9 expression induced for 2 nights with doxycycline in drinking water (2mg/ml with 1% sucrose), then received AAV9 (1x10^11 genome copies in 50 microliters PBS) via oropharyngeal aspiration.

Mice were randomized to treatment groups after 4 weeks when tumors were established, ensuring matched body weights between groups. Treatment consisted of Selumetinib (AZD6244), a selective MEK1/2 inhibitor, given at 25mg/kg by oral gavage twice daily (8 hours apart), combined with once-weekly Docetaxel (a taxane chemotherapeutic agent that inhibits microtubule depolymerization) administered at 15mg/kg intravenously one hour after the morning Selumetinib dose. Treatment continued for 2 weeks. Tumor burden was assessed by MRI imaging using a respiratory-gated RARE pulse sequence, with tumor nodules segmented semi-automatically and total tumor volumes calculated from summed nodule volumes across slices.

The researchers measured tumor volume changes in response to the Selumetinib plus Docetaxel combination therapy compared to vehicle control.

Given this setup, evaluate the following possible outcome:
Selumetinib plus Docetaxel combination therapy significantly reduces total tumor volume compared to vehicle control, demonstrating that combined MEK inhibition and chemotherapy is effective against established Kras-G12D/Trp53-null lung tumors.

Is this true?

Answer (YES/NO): NO